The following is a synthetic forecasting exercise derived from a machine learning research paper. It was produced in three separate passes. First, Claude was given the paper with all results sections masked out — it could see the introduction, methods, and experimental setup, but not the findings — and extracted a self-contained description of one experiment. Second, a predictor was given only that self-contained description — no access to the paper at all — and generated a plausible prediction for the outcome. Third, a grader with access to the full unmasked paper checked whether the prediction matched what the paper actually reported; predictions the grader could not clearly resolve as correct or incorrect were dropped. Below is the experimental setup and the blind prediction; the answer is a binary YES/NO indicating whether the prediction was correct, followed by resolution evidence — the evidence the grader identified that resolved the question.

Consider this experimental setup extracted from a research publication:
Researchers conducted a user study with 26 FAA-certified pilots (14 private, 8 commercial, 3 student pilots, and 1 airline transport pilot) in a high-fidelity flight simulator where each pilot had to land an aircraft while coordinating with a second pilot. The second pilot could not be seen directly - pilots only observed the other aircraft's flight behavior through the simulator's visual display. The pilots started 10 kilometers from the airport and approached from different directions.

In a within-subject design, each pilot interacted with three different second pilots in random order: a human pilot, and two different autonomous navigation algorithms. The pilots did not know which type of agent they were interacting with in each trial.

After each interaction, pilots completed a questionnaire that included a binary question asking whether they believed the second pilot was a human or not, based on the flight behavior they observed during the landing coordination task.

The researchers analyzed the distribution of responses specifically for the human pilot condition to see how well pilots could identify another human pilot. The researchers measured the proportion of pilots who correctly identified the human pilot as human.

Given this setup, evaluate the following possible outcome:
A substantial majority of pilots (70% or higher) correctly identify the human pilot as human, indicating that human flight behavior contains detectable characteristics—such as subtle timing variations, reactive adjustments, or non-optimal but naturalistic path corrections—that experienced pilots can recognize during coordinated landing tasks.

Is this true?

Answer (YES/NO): NO